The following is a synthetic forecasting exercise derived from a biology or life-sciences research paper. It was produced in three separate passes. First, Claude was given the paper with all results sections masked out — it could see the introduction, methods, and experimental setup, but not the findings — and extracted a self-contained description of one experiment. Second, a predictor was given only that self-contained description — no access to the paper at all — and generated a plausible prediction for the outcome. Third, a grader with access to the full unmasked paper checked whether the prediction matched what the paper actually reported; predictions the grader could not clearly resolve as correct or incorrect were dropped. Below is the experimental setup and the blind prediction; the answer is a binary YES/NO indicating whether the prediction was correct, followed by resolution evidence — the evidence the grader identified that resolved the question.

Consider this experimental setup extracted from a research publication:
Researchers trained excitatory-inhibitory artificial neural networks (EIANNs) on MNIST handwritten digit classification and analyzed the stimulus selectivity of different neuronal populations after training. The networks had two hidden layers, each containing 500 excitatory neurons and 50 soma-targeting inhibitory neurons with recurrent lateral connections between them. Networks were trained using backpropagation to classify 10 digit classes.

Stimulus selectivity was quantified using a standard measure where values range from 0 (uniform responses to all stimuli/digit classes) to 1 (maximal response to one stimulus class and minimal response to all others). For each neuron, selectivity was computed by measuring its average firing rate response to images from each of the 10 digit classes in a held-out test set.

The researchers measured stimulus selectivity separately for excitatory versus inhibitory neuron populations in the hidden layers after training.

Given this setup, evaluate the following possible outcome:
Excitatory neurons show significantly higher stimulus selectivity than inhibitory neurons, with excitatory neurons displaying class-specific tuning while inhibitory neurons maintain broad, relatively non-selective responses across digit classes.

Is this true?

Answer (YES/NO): YES